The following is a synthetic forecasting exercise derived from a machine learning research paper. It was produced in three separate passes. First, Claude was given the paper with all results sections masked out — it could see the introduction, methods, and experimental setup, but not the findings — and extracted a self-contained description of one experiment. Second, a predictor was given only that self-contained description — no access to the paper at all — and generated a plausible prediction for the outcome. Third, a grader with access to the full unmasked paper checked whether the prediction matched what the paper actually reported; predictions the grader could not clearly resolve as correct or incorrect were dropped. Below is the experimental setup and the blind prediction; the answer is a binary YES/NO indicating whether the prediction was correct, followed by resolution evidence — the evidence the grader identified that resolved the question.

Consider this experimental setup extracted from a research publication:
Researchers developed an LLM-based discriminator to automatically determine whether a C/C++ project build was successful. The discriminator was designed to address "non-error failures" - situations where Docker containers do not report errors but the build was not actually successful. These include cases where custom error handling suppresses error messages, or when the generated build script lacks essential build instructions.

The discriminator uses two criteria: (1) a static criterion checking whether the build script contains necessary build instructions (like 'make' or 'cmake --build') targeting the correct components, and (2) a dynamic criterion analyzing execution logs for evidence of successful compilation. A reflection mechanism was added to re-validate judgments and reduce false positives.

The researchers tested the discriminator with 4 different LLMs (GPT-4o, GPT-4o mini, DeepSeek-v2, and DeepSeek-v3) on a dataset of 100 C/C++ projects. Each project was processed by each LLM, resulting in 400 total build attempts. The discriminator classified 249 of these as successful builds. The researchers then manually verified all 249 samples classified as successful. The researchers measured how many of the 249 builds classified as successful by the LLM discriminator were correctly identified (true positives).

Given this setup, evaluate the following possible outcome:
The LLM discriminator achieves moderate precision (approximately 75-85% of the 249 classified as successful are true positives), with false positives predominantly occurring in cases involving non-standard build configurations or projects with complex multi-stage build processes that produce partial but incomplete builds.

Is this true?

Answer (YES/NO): NO